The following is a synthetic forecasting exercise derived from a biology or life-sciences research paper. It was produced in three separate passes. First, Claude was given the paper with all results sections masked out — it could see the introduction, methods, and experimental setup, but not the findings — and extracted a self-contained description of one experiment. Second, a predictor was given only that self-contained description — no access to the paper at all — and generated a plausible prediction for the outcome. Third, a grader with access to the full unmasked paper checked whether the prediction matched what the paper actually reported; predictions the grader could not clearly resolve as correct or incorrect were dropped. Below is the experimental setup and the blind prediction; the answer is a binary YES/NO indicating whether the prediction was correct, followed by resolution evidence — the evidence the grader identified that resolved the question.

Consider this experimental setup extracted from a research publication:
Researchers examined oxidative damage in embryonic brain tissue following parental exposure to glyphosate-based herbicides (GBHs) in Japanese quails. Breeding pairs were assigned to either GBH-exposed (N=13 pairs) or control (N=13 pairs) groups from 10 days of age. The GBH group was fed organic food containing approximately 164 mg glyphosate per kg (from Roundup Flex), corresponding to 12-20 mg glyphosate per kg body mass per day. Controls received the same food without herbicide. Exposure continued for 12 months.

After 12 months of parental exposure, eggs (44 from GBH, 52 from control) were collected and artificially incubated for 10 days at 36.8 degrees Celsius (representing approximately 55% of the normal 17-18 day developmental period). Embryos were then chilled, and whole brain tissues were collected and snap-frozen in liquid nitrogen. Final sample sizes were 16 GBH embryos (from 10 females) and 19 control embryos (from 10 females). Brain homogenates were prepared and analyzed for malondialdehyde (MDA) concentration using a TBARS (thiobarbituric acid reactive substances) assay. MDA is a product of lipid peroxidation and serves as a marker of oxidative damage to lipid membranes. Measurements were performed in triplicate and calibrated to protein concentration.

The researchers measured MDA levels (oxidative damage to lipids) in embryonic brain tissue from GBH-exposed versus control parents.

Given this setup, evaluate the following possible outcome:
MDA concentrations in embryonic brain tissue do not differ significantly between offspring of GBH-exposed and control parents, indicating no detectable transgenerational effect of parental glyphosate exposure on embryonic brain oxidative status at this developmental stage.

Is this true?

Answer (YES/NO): NO